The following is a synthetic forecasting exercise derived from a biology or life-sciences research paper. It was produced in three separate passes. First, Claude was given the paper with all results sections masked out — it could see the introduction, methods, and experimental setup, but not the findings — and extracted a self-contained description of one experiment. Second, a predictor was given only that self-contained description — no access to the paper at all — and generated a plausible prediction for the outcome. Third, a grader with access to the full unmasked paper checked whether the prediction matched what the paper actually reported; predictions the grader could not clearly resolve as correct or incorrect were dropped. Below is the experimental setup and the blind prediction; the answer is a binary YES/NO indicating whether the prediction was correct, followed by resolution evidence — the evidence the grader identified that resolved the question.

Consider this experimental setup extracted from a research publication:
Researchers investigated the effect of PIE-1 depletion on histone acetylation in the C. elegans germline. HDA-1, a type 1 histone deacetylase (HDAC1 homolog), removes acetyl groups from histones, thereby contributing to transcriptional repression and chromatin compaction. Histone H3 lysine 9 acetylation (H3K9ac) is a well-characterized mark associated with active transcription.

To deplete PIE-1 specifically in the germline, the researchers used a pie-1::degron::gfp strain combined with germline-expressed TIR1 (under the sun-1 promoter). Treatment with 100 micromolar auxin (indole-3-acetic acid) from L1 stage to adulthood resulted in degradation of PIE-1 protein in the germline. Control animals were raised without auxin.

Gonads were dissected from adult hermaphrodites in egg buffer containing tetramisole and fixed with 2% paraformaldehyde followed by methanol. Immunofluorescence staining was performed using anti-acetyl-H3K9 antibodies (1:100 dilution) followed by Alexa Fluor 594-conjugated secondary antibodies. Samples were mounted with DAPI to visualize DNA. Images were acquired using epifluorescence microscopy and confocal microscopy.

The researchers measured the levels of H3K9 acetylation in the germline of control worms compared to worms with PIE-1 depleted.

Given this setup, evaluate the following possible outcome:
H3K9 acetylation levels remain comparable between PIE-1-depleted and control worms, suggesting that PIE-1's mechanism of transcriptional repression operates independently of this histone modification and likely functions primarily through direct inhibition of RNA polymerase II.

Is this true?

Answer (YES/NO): NO